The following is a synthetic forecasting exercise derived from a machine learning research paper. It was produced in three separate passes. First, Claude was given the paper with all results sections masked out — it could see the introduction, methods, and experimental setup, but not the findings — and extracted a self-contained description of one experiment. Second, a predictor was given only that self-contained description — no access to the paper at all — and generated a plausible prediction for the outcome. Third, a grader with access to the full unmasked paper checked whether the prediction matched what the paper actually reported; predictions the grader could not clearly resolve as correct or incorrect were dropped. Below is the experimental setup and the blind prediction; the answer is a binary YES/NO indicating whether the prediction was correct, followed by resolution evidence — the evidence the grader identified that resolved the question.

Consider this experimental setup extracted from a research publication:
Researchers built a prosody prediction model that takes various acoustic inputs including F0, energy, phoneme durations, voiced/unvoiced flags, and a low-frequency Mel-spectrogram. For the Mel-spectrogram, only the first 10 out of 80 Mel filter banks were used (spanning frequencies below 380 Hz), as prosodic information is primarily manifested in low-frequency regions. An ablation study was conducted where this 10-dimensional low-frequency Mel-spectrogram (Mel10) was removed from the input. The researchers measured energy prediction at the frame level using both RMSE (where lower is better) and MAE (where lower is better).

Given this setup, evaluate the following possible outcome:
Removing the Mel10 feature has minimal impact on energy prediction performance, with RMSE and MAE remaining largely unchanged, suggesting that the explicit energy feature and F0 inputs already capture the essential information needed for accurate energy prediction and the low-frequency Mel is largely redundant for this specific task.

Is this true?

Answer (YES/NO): NO